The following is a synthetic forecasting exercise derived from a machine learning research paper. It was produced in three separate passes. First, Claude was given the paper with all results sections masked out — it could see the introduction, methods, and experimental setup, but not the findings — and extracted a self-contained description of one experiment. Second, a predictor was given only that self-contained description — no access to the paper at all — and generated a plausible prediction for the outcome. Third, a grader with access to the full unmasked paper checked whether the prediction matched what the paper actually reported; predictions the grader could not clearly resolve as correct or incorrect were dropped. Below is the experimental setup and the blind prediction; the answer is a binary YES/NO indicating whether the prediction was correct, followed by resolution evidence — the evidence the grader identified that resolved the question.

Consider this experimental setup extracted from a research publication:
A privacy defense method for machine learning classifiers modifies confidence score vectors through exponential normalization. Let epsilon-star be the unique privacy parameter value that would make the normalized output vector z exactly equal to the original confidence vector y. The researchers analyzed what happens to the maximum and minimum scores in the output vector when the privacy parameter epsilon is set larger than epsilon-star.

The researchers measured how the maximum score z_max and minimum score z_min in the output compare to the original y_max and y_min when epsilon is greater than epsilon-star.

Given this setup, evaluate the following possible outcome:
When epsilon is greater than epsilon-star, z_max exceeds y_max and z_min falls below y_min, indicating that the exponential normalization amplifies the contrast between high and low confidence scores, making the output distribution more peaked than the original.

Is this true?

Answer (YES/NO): YES